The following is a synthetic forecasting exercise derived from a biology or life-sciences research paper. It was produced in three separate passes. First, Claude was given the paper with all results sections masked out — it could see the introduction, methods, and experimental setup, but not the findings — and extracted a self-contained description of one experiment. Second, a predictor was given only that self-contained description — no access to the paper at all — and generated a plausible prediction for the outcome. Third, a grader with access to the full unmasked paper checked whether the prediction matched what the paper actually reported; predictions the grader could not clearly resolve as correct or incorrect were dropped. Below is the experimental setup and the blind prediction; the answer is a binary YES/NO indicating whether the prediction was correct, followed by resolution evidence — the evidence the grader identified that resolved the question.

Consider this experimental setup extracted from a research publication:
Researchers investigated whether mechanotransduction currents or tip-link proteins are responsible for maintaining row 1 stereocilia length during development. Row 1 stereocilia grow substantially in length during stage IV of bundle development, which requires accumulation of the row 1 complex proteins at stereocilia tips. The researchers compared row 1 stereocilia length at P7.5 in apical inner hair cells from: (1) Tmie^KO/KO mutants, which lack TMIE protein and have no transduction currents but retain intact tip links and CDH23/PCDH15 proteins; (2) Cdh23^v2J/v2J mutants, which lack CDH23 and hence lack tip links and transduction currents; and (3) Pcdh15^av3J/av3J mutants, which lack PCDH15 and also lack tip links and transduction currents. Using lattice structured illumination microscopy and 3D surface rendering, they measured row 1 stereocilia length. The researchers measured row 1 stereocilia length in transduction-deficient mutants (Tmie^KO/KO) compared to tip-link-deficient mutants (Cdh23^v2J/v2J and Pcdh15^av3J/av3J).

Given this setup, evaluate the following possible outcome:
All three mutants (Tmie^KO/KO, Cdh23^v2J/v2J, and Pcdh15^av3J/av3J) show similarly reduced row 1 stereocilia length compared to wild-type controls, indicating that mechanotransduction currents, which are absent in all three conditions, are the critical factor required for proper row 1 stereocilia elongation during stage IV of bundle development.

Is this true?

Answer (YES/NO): NO